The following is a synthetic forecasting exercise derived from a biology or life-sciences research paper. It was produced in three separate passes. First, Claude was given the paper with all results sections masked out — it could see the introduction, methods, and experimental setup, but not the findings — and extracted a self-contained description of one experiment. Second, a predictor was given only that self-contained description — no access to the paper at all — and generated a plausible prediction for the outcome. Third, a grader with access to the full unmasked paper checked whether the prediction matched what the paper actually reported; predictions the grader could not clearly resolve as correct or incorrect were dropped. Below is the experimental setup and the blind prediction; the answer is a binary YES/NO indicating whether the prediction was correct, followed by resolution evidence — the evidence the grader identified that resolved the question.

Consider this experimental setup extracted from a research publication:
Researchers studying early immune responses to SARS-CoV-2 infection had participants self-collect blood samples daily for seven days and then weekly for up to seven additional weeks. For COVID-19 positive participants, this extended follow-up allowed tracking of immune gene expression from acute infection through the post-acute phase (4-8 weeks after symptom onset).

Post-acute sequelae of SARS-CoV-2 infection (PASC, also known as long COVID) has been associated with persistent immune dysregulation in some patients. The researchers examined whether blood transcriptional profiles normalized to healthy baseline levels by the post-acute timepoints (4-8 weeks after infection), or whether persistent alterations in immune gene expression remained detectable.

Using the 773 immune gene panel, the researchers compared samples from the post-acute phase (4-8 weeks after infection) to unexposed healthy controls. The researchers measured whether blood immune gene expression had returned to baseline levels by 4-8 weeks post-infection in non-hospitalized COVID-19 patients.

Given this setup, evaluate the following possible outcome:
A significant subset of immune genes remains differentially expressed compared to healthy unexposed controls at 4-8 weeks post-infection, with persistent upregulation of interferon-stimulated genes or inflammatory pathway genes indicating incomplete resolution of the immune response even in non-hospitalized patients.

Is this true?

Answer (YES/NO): NO